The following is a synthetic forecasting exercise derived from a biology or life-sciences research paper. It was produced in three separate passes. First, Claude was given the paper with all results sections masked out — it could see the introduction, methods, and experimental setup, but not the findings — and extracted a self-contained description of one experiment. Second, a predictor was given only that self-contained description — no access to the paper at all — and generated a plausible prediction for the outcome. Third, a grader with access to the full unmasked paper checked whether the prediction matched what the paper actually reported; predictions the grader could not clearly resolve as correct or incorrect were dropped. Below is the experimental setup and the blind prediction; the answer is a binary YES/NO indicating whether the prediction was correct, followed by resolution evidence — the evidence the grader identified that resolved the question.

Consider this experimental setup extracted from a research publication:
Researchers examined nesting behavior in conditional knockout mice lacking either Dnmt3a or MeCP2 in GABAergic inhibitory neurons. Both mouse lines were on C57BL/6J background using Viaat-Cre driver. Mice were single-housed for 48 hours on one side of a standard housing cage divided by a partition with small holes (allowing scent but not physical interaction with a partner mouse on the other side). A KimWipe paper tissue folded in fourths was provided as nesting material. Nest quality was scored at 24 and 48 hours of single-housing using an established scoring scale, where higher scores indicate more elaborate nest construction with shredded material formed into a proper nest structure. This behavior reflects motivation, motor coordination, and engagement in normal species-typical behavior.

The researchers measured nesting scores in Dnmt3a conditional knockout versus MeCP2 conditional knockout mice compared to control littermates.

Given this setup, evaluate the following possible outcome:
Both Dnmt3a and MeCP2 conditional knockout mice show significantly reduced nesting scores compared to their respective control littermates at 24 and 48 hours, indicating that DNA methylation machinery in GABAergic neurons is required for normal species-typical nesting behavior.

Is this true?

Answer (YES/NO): YES